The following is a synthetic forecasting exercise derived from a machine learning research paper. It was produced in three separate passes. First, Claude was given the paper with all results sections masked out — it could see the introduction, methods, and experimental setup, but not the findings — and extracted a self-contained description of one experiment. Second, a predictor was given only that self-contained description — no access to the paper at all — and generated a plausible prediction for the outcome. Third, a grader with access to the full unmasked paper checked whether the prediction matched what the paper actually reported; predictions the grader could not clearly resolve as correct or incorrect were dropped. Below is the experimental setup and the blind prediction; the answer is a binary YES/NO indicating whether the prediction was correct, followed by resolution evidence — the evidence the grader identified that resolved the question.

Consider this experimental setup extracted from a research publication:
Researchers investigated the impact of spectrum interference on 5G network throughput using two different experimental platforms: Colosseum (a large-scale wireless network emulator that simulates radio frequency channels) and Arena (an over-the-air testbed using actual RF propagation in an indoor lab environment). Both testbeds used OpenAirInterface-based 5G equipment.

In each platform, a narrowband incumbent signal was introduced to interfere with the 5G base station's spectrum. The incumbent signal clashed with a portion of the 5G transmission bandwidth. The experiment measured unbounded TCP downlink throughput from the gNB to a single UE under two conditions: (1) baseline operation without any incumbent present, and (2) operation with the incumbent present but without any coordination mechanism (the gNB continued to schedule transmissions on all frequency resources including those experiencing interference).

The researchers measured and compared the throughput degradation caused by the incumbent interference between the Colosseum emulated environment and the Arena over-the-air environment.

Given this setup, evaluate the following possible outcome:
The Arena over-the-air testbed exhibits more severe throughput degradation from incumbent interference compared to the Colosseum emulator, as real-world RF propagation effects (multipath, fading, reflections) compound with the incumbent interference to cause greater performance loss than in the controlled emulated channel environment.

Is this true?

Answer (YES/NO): YES